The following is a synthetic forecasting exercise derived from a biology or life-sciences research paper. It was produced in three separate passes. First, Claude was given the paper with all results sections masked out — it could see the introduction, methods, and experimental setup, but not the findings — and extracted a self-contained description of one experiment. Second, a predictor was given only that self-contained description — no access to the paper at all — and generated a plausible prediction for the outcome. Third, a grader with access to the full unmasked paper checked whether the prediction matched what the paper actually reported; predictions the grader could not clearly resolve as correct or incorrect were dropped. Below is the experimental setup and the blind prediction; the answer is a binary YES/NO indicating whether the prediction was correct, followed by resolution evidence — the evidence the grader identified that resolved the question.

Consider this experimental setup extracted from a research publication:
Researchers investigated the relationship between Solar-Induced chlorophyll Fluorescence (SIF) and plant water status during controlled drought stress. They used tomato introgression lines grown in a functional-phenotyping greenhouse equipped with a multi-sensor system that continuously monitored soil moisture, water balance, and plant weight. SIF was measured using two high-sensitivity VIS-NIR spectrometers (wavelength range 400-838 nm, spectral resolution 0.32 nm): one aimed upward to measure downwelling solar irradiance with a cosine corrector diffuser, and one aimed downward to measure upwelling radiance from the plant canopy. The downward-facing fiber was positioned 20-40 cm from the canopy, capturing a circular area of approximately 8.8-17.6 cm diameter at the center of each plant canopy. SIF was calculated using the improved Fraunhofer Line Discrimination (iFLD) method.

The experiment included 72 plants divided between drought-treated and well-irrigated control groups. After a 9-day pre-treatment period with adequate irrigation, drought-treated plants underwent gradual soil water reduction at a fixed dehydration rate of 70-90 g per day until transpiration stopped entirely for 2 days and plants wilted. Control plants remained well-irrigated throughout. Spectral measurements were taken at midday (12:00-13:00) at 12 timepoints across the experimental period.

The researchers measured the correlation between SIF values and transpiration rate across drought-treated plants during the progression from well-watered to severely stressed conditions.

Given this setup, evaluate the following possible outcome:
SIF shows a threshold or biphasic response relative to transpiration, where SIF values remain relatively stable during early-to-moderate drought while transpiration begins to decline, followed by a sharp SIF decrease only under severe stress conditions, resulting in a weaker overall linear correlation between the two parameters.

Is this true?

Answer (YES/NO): NO